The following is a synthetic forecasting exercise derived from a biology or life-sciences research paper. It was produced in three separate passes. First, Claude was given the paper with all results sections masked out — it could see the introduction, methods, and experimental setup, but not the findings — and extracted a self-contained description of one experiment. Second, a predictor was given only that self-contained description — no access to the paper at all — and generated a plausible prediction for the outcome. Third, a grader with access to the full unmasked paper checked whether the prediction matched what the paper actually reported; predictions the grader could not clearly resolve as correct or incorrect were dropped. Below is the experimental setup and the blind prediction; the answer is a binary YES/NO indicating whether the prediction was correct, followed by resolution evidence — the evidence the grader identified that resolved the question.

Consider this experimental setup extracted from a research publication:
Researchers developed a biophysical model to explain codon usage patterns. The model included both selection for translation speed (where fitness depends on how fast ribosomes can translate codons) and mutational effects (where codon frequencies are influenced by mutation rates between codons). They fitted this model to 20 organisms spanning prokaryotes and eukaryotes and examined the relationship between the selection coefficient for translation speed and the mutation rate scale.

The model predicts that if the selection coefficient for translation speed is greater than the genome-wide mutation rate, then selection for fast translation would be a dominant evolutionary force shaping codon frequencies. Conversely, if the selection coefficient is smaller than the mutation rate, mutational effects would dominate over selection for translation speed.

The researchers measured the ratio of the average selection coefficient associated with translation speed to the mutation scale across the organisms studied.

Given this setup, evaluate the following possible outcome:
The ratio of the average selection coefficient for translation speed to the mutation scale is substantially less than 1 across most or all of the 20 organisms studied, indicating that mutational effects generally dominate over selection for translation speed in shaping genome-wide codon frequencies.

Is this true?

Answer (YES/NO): YES